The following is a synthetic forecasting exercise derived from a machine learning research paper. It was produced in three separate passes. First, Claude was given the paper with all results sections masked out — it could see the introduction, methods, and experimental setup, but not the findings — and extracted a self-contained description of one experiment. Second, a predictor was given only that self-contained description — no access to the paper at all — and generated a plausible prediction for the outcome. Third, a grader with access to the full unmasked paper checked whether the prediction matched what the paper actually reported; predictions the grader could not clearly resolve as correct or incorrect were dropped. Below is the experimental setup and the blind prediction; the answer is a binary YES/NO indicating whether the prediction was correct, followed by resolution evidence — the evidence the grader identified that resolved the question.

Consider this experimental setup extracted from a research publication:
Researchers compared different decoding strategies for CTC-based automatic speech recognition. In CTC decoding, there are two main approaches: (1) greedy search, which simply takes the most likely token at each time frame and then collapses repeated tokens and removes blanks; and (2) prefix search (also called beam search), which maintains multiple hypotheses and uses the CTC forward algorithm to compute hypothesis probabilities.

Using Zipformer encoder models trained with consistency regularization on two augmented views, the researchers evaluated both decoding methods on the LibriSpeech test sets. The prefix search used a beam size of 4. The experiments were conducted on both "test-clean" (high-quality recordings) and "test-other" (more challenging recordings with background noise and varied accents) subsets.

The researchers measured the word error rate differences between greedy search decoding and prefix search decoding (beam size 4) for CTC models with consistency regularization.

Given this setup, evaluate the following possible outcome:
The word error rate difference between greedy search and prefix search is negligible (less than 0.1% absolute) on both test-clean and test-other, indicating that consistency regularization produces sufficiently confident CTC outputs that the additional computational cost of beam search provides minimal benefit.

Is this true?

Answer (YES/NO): NO